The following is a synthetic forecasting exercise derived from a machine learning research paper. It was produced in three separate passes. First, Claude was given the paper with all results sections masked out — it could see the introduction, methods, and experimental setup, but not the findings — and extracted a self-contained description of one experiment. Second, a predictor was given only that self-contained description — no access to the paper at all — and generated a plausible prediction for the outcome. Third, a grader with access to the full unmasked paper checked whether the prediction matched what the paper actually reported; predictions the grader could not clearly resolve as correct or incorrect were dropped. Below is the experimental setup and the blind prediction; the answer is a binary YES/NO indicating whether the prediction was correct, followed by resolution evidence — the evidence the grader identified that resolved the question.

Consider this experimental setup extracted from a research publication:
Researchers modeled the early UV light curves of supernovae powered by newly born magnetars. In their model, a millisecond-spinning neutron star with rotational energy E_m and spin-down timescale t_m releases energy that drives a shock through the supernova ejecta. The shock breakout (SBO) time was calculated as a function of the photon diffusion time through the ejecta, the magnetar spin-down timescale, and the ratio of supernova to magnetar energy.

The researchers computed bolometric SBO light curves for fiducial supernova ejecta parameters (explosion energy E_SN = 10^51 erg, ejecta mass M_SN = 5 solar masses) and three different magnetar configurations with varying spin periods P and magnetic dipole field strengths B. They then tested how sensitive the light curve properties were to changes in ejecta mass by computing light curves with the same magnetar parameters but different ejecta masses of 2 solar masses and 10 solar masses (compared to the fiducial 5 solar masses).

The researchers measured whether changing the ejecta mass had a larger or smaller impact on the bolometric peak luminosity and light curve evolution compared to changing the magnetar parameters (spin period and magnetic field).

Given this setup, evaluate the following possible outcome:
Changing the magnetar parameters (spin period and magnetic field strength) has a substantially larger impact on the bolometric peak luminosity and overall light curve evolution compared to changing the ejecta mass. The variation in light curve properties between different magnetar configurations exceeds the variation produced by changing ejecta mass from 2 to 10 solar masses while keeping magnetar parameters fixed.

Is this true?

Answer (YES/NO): YES